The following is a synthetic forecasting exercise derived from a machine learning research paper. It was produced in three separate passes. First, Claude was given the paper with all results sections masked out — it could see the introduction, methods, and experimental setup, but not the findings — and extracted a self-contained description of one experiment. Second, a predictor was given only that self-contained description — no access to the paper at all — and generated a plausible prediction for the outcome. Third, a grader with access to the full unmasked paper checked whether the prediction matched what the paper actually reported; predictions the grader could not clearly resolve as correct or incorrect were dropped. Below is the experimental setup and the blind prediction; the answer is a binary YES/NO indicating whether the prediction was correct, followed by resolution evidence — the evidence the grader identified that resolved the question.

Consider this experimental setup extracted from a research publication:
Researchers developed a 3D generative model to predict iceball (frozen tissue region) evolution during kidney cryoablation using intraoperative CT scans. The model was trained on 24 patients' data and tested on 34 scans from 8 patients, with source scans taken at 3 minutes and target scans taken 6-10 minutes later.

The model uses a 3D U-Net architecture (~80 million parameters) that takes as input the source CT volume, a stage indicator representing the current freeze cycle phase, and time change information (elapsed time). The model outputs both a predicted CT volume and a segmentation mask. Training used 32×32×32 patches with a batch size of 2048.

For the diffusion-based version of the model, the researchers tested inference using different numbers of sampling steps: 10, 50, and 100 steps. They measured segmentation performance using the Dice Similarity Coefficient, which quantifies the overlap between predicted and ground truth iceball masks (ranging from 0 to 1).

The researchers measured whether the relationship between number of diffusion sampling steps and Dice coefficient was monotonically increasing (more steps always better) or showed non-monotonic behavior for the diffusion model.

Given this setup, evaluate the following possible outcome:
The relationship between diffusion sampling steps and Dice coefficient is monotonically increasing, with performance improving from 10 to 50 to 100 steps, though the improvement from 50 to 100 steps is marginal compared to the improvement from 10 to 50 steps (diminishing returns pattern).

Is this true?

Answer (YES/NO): NO